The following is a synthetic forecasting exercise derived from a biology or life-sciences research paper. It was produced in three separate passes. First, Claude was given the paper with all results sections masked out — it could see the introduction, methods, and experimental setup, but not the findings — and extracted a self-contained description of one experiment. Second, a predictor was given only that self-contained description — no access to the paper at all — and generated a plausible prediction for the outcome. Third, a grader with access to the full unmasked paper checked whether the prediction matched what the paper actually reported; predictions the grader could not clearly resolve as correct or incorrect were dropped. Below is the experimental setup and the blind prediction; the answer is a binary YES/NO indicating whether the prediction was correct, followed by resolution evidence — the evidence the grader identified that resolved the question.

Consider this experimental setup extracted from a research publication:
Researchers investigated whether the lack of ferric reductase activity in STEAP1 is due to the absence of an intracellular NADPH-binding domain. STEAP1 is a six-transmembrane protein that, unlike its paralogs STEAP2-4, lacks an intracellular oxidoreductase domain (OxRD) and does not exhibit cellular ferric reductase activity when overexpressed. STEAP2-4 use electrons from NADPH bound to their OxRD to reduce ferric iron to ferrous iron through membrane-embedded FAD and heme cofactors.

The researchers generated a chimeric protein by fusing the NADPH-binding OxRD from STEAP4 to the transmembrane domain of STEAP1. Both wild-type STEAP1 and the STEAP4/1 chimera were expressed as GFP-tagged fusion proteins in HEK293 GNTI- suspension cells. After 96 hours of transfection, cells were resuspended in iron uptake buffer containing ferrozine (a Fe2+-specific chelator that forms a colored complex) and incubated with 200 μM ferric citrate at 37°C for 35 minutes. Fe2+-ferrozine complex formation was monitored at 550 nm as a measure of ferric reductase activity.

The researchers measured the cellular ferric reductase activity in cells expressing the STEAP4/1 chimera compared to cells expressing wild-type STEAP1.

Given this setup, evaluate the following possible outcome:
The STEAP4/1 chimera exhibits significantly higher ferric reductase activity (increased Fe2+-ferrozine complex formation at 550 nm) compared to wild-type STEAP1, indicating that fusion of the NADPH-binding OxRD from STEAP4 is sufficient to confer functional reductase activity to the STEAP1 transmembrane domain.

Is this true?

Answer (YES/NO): YES